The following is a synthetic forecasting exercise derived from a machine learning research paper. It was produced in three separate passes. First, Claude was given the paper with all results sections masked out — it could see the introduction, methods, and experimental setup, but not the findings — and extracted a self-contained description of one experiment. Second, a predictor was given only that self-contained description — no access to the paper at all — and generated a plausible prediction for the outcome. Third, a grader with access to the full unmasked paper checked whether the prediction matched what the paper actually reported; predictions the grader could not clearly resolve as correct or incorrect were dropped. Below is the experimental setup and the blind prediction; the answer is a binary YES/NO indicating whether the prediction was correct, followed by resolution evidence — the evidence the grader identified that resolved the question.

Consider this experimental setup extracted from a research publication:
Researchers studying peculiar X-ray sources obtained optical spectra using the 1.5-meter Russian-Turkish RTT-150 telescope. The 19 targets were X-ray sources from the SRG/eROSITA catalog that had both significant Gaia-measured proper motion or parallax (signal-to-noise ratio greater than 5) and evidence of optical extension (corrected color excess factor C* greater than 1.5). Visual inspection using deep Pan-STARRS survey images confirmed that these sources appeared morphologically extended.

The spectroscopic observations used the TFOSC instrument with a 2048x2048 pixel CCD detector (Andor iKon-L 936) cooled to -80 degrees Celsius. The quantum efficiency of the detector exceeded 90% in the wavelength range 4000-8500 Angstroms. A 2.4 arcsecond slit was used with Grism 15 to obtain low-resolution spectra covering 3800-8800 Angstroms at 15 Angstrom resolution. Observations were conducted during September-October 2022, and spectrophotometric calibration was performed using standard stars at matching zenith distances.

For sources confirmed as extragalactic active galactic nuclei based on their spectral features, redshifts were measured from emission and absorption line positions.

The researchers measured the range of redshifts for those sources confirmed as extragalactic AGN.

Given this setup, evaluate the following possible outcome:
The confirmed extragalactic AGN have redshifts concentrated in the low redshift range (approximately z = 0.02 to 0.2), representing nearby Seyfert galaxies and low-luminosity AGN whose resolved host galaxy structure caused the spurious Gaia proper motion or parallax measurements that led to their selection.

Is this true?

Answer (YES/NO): NO